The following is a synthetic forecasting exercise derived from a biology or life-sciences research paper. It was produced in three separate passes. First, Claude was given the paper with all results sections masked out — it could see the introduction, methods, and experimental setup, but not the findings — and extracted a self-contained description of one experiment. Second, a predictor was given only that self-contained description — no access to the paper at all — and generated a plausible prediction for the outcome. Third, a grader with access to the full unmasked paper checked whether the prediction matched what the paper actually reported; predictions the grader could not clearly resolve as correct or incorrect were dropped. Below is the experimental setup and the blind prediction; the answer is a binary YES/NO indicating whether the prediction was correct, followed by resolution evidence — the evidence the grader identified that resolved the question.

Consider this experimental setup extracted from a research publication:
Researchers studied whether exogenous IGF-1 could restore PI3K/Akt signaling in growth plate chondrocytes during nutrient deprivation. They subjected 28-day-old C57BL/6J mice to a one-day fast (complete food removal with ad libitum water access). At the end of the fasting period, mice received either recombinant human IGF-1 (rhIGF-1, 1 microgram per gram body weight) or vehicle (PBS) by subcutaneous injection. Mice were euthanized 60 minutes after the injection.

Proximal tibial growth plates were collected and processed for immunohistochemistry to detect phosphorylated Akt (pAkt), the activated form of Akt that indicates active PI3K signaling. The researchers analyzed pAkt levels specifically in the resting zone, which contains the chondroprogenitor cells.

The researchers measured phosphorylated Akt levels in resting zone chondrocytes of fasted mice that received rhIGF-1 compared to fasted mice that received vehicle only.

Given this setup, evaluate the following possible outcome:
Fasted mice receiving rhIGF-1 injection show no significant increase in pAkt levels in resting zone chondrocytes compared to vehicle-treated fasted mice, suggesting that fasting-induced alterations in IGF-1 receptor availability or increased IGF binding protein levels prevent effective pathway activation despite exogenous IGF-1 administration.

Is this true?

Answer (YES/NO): NO